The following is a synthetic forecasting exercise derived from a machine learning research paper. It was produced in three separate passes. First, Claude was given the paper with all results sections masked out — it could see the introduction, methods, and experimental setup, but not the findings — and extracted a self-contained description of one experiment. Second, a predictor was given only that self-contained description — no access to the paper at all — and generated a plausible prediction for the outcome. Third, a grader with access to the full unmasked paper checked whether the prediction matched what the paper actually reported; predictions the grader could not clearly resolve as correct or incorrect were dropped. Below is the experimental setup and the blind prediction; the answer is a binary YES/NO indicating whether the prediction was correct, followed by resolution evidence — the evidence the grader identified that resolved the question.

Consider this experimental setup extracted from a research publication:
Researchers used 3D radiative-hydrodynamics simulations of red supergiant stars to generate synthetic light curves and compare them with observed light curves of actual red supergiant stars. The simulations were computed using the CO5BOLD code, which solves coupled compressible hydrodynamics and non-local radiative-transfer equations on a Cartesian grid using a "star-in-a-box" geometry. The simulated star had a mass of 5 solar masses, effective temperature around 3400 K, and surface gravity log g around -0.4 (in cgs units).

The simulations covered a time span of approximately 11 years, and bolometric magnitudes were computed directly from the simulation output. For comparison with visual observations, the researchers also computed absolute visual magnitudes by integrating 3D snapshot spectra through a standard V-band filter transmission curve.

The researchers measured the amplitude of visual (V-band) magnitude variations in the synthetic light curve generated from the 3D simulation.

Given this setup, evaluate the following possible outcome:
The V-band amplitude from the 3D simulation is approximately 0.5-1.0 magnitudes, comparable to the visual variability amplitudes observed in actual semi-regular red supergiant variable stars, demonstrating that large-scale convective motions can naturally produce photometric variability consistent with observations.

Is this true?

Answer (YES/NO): YES